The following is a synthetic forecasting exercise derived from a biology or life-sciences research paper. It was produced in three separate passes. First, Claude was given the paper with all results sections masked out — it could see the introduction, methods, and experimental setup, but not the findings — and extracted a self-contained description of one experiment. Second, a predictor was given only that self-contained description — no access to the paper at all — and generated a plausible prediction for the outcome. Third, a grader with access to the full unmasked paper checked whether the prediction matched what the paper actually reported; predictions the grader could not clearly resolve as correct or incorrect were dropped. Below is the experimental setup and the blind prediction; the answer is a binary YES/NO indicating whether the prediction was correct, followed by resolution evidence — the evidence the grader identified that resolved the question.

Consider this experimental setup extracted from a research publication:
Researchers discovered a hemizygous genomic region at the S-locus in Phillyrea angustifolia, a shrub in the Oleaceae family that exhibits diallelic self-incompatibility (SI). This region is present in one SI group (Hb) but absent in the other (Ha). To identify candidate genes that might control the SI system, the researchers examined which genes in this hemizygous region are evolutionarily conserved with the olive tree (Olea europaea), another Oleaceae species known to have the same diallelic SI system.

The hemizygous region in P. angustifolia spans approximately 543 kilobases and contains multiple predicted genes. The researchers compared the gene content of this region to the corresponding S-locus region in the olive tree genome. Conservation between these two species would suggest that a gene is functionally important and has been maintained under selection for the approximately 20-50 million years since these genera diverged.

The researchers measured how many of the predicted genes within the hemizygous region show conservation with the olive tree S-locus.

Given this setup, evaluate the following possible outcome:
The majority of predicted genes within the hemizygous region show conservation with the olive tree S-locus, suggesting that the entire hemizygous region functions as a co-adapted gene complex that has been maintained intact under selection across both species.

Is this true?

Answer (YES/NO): NO